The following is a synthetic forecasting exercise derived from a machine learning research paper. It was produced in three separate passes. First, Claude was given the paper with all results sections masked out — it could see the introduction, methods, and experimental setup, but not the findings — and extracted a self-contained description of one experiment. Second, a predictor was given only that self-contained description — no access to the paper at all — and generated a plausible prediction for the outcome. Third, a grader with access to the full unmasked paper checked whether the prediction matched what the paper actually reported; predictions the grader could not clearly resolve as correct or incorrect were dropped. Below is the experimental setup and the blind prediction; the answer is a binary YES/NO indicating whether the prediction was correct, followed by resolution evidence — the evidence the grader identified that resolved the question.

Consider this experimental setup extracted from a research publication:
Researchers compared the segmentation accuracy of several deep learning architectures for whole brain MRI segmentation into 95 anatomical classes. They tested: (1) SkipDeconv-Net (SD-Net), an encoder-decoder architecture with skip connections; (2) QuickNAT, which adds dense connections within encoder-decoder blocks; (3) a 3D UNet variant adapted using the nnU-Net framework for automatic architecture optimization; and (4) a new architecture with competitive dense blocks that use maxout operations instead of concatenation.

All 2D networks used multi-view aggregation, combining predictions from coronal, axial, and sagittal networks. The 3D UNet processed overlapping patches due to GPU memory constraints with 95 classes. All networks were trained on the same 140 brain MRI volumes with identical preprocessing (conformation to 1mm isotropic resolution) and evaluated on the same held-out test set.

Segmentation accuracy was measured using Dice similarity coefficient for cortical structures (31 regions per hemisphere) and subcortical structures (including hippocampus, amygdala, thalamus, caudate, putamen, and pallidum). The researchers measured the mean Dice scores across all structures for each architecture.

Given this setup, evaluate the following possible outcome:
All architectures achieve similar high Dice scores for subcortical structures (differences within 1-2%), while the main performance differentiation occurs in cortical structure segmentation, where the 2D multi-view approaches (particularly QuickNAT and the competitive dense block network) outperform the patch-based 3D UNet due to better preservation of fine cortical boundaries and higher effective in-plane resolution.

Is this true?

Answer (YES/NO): NO